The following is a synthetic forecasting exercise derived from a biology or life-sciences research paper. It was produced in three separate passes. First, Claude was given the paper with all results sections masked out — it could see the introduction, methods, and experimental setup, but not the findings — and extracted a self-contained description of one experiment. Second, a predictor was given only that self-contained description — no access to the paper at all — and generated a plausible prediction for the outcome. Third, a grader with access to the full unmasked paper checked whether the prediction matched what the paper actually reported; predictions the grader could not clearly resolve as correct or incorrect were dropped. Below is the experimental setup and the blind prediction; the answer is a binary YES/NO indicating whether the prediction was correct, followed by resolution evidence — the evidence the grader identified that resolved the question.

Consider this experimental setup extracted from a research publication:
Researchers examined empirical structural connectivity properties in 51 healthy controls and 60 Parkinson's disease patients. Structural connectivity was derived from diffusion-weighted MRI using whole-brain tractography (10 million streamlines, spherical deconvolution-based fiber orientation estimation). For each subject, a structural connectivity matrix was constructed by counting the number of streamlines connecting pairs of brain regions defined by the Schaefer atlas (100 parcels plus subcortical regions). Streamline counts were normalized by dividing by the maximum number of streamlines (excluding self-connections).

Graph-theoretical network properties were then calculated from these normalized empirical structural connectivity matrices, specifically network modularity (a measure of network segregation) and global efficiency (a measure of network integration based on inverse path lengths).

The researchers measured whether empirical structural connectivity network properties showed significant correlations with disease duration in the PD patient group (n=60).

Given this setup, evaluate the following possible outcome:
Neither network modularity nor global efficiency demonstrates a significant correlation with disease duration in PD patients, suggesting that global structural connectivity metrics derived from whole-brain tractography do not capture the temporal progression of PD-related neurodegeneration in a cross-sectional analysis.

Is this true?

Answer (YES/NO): NO